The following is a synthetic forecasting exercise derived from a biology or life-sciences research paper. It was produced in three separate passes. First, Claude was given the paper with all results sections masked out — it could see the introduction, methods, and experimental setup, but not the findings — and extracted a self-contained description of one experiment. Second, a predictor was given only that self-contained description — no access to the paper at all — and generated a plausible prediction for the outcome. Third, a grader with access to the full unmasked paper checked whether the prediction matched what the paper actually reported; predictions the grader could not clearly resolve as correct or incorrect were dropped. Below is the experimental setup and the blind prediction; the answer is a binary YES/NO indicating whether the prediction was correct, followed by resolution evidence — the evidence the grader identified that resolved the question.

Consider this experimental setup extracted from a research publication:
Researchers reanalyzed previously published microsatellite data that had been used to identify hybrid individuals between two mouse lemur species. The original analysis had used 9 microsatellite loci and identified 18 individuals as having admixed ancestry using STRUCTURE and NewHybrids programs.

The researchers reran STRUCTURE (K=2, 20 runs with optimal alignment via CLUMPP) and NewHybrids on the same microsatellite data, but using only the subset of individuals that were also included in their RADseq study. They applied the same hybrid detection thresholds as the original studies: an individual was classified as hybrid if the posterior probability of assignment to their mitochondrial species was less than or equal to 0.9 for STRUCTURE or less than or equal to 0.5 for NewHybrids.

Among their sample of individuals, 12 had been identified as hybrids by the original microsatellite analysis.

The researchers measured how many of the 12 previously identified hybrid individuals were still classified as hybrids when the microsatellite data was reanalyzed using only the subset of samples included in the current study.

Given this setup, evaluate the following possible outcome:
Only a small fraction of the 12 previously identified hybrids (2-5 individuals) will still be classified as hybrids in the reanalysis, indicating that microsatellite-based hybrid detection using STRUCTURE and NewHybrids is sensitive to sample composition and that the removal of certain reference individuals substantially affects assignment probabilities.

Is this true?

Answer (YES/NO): NO